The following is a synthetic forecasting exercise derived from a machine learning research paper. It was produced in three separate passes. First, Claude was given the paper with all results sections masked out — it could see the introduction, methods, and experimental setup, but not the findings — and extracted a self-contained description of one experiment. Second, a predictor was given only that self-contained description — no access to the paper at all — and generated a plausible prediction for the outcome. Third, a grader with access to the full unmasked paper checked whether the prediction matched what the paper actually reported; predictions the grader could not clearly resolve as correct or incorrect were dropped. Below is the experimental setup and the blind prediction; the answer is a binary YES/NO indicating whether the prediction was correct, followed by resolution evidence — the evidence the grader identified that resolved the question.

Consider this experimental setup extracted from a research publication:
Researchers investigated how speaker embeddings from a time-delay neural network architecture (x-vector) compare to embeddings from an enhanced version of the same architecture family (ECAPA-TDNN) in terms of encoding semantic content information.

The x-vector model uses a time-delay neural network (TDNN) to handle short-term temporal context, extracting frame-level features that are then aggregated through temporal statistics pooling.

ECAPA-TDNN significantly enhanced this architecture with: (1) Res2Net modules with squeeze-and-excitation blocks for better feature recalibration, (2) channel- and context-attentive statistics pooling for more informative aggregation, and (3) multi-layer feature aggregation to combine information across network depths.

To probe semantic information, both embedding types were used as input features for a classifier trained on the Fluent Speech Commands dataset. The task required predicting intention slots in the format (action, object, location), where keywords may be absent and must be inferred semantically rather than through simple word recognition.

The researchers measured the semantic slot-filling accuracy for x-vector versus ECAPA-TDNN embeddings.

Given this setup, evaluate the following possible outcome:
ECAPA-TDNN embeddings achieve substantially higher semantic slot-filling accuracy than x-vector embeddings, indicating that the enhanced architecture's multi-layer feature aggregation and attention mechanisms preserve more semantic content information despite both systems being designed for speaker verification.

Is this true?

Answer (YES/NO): NO